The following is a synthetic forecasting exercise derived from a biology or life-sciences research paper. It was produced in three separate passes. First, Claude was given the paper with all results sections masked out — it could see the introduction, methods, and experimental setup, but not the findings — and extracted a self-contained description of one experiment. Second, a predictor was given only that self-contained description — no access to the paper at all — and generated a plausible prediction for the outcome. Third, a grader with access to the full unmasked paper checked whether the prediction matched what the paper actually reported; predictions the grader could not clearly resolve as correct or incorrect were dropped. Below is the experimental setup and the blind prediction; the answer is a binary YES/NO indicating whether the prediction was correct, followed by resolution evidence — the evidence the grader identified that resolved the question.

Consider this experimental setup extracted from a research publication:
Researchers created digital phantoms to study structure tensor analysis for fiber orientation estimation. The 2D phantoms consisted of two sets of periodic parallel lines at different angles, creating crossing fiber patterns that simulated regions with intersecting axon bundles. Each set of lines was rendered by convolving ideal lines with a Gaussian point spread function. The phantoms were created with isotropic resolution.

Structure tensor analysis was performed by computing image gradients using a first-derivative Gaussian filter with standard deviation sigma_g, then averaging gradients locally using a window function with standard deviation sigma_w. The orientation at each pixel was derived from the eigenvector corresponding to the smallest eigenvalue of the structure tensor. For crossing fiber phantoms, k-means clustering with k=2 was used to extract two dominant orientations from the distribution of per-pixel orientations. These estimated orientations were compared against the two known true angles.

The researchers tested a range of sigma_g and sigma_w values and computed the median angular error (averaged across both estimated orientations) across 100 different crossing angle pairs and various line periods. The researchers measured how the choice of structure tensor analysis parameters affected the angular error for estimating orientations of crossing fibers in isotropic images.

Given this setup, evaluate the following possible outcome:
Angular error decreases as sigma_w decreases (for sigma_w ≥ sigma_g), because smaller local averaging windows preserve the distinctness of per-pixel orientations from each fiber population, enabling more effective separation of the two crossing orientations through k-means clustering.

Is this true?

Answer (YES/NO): NO